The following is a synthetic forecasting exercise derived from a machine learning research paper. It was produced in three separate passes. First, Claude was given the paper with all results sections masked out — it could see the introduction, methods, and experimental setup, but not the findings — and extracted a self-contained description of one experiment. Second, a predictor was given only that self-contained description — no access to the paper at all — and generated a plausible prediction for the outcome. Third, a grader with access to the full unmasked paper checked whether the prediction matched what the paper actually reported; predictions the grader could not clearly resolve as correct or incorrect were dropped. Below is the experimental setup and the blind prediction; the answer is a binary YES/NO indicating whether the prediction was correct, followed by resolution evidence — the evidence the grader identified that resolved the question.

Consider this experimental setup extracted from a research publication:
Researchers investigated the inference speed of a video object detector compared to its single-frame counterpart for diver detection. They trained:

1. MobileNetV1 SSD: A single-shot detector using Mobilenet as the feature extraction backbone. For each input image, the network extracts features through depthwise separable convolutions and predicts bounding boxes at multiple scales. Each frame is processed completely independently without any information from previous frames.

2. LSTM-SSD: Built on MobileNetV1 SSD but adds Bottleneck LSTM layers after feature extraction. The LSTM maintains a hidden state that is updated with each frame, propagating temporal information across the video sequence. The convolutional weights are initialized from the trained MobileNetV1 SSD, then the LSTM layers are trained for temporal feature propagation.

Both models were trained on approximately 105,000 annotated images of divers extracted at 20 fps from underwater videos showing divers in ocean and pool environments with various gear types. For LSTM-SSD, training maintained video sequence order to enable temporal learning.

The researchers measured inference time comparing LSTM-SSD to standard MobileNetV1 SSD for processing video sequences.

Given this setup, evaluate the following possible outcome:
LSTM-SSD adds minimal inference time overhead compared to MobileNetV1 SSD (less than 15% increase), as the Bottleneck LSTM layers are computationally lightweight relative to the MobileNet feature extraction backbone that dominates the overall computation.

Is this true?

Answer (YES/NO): NO